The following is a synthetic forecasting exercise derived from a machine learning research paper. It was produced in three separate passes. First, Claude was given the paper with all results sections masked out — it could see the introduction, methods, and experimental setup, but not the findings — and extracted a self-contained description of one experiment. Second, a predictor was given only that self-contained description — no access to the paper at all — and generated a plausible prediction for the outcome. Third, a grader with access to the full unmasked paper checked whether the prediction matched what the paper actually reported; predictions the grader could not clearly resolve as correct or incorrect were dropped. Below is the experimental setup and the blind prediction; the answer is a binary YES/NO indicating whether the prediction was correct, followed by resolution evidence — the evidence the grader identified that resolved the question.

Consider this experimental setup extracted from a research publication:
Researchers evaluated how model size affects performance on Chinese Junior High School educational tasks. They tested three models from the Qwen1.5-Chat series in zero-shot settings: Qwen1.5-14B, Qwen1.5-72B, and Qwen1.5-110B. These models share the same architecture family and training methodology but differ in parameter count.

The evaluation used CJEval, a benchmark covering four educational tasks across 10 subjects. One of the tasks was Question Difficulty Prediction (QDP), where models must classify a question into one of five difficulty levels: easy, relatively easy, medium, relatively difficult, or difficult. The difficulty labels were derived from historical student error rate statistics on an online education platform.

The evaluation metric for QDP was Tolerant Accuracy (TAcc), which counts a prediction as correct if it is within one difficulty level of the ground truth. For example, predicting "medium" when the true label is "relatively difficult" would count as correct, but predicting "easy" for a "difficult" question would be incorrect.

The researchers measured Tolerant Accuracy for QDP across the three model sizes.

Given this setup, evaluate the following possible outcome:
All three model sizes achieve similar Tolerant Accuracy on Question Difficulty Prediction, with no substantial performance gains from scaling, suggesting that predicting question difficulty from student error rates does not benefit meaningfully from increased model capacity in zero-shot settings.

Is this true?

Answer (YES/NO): NO